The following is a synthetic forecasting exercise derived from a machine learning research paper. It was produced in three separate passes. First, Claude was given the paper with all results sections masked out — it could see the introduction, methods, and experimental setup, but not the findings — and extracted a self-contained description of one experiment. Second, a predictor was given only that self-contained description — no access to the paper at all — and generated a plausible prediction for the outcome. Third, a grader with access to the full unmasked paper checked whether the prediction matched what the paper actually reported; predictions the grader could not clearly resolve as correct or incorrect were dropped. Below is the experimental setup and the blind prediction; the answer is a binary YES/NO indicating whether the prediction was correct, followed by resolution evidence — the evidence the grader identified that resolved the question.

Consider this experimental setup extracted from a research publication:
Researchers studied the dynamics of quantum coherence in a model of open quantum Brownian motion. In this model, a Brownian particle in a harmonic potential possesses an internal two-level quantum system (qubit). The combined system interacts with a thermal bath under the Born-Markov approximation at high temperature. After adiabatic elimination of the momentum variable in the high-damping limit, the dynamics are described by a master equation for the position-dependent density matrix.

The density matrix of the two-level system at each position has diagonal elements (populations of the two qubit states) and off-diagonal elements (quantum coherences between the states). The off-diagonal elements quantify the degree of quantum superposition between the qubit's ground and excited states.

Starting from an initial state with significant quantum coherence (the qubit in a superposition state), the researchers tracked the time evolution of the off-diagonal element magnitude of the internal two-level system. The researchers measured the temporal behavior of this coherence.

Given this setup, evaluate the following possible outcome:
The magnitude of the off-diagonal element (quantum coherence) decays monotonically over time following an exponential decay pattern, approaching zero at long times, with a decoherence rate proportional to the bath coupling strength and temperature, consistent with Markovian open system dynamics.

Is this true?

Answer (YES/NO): NO